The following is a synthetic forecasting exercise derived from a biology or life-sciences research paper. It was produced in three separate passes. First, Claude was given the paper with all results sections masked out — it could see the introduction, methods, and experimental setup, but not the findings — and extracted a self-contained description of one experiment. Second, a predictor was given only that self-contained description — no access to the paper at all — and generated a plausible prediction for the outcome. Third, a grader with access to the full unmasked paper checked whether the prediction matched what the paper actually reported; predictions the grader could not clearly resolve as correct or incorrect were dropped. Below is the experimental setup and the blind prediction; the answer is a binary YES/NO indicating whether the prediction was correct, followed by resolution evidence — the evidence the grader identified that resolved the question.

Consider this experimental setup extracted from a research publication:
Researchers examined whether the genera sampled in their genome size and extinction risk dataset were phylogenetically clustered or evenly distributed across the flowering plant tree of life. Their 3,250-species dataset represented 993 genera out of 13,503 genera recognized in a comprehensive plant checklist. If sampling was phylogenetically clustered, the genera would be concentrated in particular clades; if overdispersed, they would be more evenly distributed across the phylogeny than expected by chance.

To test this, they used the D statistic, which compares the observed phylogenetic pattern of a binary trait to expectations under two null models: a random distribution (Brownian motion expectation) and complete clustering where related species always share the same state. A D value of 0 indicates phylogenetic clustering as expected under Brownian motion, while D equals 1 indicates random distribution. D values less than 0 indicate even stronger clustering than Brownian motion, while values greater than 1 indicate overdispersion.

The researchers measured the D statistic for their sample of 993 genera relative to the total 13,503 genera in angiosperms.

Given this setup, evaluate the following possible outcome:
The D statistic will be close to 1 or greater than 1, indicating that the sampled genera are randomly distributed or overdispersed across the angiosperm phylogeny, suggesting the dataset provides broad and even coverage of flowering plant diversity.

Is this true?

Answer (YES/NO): NO